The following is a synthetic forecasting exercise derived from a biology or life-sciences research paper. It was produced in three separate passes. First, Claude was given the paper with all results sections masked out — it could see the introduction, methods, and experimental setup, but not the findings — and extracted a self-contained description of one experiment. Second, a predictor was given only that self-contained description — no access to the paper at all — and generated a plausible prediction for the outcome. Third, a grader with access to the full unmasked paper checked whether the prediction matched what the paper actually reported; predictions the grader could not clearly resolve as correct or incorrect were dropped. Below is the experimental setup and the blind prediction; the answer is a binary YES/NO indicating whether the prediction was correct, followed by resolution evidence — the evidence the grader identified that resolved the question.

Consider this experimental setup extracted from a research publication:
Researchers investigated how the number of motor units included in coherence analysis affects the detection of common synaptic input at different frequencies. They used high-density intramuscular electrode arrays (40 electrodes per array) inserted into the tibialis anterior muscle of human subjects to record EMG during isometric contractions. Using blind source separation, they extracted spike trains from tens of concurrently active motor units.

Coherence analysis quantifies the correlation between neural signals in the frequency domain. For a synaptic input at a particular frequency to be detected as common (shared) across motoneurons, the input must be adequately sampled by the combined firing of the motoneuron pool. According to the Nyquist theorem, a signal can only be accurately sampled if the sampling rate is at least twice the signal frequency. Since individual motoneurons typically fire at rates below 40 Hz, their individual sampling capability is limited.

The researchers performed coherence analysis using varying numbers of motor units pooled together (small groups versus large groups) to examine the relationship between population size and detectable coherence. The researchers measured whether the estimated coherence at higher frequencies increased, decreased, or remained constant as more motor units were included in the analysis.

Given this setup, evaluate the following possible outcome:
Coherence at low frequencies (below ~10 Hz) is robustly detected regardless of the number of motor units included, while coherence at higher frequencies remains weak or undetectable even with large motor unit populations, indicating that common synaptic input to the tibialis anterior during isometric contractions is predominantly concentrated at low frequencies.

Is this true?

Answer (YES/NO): NO